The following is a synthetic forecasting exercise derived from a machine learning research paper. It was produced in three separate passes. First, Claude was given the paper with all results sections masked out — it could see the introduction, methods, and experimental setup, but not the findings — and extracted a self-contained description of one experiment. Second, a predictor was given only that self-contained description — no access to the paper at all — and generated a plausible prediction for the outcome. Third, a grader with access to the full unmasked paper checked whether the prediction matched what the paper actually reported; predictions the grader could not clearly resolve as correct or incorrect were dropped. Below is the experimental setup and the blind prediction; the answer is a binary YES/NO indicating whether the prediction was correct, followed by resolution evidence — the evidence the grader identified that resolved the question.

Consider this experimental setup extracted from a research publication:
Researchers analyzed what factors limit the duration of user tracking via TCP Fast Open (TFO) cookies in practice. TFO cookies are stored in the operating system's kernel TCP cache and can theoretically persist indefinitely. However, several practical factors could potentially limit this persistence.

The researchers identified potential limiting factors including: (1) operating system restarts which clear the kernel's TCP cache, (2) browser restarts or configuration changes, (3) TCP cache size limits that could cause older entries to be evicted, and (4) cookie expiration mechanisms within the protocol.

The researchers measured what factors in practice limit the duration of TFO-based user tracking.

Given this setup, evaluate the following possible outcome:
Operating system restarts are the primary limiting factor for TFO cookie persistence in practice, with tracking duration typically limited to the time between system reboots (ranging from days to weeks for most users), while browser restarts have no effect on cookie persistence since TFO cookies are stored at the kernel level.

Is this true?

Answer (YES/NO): YES